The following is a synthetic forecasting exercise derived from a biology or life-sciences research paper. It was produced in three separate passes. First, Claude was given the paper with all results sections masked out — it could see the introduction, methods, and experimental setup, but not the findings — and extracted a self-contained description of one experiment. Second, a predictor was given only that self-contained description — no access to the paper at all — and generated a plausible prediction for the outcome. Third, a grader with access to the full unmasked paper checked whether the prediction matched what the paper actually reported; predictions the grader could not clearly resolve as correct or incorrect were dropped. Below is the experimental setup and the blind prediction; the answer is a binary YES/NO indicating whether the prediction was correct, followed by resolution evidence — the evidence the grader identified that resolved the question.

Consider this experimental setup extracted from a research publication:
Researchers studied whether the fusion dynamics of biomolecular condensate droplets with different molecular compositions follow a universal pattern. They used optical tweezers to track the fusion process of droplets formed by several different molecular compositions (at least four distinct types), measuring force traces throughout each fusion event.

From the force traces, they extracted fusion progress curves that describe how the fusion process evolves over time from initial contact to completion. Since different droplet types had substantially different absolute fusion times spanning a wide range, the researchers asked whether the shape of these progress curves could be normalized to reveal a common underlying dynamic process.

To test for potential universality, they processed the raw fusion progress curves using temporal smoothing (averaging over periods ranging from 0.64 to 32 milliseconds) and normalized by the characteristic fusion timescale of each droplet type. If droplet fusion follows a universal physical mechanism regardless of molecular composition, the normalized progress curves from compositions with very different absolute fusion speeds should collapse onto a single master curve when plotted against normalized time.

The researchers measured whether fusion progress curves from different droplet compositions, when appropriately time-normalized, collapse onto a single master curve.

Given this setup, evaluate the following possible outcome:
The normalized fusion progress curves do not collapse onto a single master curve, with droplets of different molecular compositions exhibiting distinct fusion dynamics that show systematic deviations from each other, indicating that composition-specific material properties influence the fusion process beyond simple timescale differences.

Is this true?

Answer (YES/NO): NO